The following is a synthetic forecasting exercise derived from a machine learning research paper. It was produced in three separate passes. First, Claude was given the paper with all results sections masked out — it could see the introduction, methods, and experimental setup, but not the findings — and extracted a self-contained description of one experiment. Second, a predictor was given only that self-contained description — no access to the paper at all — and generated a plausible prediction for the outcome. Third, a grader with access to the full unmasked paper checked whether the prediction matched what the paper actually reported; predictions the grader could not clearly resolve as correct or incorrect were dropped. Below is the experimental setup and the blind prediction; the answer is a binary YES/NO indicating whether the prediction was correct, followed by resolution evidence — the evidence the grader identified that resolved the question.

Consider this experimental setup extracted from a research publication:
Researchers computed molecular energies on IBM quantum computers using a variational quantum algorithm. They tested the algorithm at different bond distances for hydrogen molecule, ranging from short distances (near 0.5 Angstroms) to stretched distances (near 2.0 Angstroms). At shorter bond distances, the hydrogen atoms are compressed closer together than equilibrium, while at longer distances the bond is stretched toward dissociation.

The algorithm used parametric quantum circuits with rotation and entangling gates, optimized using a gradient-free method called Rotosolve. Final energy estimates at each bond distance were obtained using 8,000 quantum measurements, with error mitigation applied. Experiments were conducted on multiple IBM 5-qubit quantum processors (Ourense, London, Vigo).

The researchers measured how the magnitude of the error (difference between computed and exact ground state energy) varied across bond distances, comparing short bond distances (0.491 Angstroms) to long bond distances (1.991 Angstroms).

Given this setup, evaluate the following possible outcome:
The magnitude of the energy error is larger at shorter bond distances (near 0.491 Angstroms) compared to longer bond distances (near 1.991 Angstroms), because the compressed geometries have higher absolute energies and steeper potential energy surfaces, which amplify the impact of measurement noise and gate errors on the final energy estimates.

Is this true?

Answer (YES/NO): YES